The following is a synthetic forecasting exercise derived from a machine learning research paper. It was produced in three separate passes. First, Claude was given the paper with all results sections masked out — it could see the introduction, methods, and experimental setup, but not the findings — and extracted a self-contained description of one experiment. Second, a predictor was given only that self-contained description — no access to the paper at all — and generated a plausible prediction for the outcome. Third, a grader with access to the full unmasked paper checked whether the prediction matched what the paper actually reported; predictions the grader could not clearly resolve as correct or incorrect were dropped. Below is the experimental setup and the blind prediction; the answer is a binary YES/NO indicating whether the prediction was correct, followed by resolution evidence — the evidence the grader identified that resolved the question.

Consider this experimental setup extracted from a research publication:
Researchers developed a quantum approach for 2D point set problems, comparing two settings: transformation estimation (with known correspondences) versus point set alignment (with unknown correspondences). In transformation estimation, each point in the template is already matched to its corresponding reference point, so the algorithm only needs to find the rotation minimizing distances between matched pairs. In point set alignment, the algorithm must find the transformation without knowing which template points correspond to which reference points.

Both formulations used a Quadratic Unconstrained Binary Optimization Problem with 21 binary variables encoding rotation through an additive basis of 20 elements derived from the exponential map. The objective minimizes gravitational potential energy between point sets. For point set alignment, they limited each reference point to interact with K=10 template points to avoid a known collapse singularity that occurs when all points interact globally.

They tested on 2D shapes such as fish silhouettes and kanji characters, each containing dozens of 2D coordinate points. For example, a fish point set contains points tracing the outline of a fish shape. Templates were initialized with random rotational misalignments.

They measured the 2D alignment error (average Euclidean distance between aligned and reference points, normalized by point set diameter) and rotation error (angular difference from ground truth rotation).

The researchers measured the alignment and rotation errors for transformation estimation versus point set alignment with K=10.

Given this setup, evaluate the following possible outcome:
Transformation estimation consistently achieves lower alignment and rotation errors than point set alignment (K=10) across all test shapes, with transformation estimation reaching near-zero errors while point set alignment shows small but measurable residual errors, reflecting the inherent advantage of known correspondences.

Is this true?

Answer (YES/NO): NO